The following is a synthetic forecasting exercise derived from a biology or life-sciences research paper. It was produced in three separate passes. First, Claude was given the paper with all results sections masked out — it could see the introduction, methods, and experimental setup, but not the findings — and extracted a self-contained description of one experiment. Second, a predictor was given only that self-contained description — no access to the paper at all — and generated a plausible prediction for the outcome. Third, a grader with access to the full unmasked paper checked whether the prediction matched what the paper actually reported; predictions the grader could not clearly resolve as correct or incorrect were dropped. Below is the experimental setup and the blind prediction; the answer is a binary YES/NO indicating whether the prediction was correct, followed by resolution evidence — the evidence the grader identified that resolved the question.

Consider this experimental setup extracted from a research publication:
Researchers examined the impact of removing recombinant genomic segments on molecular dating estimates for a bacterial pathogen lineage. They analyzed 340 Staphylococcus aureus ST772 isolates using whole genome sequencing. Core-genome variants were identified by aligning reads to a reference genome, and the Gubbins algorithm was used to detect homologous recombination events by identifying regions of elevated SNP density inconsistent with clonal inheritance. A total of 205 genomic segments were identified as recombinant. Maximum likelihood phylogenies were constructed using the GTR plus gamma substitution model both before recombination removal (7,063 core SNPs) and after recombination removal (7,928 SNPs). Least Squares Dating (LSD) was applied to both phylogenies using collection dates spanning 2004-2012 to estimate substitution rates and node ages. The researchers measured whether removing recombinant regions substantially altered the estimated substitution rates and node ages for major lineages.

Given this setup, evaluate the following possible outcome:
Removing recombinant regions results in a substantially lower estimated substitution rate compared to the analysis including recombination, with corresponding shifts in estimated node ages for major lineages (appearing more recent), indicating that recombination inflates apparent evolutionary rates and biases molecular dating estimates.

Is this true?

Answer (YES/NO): NO